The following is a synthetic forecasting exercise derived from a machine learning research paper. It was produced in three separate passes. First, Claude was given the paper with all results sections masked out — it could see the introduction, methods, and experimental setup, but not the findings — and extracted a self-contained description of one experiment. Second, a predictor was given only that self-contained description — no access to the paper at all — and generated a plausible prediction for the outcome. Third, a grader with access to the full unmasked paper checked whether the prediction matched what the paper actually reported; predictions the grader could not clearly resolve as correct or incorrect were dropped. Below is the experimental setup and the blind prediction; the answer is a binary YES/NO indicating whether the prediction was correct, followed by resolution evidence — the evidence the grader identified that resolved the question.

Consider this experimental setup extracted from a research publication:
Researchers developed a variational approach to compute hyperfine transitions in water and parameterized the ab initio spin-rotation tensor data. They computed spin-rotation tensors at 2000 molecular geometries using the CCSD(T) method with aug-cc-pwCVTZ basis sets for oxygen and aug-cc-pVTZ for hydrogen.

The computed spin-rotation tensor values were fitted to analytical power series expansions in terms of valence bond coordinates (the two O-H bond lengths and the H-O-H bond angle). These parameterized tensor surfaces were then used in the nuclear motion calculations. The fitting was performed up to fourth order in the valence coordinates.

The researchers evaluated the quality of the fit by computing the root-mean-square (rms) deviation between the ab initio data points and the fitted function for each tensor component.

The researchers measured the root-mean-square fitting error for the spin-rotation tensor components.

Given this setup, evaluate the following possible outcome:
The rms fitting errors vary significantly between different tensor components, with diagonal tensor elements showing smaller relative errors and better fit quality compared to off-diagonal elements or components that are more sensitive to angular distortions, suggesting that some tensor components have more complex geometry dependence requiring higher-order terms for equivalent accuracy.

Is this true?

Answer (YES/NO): NO